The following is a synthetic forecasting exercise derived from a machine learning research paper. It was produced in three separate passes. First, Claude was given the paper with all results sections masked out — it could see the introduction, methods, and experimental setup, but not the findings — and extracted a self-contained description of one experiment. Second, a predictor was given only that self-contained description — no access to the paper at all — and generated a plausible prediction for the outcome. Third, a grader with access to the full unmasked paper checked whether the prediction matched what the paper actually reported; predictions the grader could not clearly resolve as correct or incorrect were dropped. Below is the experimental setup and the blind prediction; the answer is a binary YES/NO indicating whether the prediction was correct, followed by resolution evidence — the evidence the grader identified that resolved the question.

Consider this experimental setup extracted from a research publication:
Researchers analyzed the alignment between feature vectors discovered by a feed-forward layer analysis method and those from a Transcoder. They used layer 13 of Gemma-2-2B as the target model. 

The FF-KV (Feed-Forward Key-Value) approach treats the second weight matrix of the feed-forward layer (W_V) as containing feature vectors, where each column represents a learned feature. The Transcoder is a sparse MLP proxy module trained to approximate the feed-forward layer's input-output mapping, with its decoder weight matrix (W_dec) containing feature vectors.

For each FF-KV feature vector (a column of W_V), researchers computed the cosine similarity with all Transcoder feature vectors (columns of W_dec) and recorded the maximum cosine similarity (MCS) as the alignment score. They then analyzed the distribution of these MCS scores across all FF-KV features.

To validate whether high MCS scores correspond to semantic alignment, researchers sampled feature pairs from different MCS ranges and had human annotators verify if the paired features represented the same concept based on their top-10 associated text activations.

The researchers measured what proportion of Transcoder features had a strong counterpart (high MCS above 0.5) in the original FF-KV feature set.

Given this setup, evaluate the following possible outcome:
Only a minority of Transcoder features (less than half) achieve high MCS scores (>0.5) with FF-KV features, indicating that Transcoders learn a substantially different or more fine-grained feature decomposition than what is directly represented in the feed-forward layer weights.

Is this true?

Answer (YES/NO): YES